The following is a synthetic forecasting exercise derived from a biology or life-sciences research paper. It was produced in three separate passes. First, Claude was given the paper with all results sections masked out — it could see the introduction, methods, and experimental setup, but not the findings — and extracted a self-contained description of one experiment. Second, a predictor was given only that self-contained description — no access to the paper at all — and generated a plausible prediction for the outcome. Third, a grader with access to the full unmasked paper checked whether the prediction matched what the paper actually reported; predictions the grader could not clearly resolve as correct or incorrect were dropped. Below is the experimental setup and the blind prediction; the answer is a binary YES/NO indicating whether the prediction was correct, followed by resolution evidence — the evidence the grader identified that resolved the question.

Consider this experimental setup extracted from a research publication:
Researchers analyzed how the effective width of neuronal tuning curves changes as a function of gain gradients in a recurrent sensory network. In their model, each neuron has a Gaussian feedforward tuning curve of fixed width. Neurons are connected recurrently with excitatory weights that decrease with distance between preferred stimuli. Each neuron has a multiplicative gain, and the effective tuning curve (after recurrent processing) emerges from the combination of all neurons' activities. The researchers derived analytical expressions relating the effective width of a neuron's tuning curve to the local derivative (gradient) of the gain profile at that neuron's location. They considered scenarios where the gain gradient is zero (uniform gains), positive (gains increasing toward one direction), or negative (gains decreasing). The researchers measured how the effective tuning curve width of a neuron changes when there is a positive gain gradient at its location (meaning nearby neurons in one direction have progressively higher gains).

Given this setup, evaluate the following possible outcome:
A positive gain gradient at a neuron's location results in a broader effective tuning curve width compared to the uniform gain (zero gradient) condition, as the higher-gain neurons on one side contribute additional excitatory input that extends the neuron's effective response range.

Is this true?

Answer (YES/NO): NO